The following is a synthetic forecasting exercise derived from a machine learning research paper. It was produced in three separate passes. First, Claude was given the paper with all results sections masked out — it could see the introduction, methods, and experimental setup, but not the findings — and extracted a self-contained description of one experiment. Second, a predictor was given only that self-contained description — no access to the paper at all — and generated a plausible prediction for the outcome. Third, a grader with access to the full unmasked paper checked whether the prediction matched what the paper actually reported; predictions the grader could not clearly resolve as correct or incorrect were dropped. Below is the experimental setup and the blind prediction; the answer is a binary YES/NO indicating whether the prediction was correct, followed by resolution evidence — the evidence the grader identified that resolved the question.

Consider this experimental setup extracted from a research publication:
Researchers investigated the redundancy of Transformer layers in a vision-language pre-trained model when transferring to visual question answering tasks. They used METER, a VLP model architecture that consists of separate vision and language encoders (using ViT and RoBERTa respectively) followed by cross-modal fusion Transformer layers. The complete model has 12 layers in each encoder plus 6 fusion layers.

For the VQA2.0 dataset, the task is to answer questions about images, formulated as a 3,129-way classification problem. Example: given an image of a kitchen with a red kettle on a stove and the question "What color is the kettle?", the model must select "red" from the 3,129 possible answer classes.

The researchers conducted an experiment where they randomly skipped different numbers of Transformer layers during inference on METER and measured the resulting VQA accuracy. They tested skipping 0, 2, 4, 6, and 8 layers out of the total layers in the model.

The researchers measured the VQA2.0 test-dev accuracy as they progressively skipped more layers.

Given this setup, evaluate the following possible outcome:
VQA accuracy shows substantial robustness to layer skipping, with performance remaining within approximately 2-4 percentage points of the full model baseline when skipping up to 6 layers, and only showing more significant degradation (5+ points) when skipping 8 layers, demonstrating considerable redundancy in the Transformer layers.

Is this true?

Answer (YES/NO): NO